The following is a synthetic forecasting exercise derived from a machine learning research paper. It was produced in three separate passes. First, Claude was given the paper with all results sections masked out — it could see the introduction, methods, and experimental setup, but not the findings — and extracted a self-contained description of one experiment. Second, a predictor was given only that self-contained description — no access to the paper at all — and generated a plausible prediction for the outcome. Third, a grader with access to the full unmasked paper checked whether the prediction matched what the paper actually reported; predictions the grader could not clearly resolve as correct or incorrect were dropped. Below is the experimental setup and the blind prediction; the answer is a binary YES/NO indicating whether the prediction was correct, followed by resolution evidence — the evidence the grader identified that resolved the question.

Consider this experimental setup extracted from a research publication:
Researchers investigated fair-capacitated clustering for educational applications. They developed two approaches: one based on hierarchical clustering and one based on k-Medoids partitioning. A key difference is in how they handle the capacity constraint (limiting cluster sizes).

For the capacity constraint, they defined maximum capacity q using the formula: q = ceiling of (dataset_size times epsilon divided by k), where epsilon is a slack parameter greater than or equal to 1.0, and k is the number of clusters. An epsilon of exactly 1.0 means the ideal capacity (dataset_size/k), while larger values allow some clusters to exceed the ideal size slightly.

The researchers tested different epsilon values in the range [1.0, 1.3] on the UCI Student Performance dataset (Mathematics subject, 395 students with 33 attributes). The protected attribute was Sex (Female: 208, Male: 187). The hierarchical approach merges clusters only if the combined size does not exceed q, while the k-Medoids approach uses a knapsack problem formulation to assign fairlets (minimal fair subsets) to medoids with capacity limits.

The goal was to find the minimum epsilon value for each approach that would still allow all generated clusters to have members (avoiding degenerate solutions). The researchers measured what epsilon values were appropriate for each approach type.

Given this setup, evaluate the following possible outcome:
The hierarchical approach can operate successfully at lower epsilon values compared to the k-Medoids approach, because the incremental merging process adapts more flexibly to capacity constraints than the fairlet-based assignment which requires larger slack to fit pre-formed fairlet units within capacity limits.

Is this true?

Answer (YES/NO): NO